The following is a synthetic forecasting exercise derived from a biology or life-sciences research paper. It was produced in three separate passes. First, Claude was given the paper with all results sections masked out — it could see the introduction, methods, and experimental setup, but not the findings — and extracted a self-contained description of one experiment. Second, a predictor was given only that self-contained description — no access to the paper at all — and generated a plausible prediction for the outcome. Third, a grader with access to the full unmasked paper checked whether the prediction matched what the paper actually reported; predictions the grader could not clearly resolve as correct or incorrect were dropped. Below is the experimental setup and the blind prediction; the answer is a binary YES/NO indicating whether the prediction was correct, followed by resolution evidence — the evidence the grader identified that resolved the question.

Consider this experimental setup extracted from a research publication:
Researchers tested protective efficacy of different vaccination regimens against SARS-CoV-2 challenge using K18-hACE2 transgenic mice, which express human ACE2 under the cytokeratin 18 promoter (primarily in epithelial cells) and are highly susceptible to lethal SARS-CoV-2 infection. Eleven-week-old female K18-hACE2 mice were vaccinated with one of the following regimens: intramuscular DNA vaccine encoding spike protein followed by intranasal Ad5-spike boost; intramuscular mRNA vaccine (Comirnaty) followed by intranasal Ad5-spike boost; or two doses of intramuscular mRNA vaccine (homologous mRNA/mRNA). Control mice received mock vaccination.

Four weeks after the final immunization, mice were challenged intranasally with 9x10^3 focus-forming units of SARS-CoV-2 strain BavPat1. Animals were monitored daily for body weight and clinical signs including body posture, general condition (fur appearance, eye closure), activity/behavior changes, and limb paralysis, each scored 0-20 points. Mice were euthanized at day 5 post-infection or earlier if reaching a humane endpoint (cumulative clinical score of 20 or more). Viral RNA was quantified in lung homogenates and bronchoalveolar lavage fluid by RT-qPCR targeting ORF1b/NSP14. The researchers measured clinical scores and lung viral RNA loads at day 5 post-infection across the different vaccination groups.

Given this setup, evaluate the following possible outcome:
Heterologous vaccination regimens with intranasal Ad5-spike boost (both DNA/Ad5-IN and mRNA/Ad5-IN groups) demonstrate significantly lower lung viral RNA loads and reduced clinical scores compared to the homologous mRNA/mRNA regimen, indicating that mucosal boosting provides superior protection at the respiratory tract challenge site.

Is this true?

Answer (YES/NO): NO